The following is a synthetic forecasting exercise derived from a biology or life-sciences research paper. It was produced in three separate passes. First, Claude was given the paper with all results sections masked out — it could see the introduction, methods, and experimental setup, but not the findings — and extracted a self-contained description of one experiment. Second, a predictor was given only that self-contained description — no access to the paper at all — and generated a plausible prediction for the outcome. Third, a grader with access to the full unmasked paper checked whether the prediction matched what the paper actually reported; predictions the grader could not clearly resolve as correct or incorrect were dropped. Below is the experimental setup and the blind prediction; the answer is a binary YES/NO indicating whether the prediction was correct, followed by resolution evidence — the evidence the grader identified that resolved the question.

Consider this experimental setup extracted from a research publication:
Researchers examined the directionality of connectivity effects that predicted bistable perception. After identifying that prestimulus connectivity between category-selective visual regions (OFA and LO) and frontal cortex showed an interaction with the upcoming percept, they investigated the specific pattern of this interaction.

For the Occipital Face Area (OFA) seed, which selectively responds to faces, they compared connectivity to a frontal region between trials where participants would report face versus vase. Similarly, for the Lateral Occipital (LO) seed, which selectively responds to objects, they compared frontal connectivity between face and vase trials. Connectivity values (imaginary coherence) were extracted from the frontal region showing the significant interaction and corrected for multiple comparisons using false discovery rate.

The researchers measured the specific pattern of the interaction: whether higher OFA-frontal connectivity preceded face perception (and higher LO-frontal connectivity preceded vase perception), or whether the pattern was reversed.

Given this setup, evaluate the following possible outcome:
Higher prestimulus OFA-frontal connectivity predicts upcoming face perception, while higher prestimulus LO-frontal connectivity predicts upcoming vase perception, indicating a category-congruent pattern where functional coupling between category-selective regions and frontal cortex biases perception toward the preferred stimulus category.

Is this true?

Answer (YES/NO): YES